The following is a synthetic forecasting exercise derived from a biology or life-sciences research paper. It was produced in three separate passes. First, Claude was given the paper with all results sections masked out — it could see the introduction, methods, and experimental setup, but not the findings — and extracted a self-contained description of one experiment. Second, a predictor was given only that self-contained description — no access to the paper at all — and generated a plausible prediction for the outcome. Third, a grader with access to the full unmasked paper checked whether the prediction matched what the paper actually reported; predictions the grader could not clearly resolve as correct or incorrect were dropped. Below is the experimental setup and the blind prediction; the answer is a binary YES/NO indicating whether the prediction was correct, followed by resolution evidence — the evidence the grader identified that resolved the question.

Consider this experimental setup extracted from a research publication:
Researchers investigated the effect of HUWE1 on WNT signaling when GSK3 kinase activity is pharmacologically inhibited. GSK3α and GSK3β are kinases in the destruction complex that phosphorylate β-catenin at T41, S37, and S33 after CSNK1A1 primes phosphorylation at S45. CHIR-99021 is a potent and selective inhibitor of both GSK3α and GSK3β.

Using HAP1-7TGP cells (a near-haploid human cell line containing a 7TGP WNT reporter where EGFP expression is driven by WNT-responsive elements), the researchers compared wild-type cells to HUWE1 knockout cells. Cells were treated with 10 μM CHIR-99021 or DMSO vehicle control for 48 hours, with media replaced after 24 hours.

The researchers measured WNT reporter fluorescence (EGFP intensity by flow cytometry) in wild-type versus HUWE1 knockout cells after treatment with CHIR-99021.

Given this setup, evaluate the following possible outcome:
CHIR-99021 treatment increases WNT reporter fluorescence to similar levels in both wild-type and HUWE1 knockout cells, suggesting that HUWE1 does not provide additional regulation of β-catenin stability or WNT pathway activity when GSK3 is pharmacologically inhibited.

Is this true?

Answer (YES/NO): NO